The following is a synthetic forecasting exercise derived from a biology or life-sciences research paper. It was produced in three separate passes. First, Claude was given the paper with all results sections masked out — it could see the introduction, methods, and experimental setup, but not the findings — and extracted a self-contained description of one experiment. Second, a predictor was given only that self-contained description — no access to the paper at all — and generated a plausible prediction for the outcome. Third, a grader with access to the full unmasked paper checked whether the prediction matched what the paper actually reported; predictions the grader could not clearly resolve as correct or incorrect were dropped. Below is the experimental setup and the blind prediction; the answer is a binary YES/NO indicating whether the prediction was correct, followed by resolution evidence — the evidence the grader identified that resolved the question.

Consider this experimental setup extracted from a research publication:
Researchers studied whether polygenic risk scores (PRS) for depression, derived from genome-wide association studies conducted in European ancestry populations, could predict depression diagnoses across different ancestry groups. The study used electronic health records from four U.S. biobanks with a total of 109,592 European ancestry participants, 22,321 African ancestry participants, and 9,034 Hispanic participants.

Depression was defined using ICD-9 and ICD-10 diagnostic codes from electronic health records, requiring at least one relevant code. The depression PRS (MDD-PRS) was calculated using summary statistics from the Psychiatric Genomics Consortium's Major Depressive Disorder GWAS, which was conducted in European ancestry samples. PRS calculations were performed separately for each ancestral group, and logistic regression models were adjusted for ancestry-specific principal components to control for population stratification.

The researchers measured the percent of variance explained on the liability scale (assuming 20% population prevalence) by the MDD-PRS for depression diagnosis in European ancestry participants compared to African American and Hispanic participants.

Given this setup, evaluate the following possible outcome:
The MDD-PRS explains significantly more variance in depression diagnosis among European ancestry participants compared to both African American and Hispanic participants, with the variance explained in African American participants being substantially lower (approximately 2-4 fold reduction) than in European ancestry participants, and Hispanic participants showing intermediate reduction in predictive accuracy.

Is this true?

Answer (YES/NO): NO